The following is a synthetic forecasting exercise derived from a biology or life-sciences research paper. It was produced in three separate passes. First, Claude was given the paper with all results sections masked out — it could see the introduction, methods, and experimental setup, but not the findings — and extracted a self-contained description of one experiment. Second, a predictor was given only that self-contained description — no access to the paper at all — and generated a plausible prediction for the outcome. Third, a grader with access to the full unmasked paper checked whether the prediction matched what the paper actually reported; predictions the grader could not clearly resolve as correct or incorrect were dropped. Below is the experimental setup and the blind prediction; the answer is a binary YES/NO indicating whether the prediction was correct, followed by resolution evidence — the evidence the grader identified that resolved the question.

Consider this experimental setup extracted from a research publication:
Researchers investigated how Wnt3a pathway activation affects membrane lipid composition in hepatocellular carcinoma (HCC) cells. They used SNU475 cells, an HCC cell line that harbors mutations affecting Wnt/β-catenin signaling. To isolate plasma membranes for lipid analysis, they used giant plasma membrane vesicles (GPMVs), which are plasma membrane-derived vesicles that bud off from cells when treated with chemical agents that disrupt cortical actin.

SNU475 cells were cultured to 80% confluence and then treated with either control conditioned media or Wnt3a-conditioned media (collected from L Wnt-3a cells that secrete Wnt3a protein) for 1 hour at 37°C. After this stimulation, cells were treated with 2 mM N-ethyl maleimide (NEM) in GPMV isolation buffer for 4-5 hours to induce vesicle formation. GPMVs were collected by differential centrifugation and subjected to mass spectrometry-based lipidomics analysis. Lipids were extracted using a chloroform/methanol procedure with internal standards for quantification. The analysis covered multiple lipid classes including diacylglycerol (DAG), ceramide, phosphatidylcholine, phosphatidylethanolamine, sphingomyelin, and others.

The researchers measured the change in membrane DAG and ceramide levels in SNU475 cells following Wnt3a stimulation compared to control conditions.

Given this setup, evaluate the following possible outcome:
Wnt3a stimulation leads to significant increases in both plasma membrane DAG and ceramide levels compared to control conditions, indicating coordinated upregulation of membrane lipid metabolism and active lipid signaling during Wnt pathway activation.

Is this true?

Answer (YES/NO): NO